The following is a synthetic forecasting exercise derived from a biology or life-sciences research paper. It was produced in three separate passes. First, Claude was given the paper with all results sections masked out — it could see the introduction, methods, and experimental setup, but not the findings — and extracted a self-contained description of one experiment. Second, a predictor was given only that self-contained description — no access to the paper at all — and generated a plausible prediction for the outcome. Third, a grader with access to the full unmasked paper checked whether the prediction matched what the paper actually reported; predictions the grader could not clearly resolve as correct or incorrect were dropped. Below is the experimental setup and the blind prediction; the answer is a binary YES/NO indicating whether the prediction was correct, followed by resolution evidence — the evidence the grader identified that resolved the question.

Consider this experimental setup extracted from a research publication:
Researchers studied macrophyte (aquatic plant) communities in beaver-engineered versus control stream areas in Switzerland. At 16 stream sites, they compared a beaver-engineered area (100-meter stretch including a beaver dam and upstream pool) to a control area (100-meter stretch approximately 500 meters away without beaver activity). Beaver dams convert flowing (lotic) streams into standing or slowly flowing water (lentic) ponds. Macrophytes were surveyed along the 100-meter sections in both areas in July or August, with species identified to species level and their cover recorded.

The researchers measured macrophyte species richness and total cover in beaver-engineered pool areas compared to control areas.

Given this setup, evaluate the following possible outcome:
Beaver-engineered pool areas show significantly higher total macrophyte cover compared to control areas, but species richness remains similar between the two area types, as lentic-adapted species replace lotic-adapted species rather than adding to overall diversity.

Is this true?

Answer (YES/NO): NO